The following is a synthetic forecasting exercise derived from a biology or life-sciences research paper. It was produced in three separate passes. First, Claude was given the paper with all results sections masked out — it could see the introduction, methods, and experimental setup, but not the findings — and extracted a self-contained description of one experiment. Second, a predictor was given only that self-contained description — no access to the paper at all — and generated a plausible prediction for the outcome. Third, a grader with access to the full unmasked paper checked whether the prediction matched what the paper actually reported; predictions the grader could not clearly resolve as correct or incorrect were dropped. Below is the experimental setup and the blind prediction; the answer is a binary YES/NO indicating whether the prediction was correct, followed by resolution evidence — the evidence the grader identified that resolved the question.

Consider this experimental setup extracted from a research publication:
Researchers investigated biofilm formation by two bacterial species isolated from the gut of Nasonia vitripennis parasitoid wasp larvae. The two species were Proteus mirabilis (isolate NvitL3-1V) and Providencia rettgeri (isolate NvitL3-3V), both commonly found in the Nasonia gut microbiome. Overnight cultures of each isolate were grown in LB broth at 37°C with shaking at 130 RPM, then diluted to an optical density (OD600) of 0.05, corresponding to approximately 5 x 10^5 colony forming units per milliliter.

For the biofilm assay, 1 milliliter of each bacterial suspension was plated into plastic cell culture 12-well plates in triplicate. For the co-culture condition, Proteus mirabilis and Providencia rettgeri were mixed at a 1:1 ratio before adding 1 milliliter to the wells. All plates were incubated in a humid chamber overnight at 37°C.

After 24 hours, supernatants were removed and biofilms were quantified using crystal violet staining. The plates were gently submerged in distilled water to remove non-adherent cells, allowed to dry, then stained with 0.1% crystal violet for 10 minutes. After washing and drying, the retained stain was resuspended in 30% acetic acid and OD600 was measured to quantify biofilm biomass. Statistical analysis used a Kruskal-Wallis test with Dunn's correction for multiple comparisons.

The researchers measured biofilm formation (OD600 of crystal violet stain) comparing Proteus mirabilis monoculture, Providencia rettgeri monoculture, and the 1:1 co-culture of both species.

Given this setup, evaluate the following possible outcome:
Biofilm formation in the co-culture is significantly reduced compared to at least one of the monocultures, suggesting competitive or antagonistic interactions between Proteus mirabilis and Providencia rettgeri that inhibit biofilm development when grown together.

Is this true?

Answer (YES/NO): NO